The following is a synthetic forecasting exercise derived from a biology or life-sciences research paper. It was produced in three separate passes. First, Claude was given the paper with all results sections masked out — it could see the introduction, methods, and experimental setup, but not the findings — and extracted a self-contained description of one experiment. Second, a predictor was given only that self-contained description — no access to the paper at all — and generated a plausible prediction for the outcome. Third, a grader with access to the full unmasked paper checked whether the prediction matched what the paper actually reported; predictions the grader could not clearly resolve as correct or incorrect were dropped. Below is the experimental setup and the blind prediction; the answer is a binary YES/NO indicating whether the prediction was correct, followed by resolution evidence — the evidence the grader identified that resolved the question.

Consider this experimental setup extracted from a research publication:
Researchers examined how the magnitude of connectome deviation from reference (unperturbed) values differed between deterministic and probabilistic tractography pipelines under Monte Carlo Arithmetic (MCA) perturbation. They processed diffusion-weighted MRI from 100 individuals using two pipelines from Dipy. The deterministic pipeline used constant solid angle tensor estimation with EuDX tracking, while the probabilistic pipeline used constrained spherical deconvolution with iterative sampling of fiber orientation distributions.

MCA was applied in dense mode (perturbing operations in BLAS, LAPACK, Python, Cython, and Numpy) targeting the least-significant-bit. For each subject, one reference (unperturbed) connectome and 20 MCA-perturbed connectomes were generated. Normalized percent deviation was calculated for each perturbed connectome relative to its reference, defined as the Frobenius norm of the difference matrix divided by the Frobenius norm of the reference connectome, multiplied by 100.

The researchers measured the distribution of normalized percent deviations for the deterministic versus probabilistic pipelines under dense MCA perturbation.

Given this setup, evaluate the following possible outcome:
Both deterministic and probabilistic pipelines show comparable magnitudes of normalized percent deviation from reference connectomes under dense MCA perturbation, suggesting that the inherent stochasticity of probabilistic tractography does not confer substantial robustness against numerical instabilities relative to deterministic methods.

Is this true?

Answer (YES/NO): NO